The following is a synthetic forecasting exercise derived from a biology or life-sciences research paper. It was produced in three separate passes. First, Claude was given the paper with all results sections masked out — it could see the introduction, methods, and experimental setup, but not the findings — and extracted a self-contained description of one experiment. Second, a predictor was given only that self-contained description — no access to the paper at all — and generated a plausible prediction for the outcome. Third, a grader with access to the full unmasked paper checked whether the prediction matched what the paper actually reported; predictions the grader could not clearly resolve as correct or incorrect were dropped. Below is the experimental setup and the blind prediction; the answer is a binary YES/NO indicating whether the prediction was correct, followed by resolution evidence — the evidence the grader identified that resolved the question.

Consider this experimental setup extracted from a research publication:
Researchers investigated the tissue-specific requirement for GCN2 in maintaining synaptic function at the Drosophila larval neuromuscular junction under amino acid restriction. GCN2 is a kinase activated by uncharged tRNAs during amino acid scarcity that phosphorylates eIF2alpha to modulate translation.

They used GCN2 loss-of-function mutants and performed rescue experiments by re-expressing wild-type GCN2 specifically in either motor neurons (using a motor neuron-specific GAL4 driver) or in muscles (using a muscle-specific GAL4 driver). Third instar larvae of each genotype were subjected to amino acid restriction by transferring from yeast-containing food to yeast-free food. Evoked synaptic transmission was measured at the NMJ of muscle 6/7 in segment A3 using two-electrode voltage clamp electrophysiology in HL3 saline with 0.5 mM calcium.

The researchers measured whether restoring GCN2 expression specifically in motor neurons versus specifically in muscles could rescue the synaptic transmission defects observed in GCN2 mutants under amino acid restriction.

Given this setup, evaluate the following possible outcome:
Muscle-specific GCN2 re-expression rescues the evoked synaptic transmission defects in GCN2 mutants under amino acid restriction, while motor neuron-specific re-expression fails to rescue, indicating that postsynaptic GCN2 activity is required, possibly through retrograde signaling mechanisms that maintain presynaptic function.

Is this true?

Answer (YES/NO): YES